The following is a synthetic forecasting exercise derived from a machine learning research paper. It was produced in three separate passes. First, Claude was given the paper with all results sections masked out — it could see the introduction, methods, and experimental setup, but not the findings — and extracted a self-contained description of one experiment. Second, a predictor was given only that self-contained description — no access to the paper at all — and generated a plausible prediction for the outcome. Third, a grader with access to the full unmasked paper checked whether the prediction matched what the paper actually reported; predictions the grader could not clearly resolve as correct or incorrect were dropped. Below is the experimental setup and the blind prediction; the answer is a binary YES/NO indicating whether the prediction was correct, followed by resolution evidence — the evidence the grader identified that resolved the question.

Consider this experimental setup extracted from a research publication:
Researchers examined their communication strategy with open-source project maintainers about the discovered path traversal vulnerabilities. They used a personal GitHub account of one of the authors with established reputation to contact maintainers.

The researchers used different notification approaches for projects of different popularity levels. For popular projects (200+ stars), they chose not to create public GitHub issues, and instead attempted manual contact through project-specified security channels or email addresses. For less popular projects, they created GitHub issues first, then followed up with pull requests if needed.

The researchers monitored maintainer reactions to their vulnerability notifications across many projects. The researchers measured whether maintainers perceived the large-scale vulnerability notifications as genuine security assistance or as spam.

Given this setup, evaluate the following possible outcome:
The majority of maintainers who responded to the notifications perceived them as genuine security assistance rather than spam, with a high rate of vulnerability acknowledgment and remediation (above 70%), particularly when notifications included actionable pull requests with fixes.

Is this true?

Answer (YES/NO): NO